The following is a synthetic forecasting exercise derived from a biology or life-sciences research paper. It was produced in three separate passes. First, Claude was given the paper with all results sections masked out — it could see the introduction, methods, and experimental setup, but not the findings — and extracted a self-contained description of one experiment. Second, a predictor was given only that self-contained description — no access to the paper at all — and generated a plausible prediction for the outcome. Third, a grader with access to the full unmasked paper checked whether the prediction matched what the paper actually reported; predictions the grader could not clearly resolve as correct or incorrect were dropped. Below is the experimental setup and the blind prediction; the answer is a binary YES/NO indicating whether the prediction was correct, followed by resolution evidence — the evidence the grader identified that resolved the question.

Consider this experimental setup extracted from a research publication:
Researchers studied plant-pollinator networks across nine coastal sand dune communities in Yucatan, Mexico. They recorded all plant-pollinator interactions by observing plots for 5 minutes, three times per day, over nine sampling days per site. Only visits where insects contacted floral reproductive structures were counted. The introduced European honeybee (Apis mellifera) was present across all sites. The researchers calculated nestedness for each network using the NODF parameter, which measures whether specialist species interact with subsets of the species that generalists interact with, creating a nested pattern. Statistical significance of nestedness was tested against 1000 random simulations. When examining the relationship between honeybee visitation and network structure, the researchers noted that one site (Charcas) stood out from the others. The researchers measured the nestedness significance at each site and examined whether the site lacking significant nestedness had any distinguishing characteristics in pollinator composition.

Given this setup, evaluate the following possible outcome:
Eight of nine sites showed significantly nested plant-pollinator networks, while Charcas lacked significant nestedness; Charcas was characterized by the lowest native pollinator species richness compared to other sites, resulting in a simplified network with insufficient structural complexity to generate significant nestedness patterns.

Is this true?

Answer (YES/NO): NO